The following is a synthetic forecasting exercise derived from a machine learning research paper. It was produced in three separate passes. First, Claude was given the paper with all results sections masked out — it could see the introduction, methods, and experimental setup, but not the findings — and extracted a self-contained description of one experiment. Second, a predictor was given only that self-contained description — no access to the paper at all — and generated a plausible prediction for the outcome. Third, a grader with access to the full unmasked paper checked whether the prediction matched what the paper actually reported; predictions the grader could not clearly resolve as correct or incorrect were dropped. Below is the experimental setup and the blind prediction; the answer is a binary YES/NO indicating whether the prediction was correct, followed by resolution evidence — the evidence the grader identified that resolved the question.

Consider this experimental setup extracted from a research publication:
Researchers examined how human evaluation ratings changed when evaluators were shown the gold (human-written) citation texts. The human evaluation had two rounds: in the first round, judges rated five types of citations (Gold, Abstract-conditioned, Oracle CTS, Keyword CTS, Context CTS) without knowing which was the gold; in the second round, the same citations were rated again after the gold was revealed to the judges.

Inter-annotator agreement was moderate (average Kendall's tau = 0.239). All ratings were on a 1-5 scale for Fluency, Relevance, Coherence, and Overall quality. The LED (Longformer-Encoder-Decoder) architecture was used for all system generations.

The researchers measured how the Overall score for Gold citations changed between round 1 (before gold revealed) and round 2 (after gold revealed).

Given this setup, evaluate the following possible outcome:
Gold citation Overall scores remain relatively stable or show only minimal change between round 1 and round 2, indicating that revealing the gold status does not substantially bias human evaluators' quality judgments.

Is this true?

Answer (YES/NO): NO